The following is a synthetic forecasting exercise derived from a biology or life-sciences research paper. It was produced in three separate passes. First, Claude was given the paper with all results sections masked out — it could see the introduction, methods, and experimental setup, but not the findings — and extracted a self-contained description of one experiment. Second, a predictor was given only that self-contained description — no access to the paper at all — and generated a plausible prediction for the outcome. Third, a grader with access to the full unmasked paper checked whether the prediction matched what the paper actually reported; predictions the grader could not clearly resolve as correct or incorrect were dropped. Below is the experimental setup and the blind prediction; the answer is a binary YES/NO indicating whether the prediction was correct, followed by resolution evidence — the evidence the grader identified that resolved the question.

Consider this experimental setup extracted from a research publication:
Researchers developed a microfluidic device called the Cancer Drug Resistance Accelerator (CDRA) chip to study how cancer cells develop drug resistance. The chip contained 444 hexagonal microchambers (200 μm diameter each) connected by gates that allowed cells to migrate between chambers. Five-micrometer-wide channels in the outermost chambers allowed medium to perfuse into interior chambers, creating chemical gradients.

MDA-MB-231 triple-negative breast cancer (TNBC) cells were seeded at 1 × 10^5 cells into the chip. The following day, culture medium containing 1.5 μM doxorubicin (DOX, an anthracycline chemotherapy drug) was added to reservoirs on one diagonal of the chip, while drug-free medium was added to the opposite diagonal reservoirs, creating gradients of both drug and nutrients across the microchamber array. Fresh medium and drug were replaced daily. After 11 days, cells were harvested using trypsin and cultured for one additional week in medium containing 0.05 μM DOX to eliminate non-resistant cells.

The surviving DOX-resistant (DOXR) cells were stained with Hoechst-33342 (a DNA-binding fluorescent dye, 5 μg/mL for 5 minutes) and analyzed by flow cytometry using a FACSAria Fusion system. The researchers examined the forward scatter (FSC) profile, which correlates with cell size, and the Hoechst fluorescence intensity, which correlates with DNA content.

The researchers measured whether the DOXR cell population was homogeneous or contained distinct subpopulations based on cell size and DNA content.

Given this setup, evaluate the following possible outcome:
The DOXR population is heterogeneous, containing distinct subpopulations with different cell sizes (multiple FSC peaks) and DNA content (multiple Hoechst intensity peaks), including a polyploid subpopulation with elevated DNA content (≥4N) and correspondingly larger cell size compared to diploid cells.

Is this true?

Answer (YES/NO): YES